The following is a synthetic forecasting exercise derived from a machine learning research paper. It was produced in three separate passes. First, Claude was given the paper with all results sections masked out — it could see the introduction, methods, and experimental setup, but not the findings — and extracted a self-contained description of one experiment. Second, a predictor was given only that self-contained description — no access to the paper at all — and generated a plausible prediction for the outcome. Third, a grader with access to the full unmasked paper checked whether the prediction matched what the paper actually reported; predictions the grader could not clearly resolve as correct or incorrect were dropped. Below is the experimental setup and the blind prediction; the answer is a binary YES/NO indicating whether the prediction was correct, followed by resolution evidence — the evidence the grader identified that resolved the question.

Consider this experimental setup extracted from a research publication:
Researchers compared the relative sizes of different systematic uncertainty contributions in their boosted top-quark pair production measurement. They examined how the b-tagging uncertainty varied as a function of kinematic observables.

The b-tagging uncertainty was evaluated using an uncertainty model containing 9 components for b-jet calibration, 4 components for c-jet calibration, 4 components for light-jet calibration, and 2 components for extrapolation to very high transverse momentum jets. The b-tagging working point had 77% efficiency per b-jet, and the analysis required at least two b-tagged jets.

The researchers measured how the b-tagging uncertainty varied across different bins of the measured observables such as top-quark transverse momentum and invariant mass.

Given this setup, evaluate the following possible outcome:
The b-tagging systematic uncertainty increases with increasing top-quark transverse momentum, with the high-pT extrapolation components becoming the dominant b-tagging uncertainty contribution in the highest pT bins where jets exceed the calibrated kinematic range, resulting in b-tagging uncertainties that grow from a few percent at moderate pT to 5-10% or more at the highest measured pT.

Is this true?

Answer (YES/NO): NO